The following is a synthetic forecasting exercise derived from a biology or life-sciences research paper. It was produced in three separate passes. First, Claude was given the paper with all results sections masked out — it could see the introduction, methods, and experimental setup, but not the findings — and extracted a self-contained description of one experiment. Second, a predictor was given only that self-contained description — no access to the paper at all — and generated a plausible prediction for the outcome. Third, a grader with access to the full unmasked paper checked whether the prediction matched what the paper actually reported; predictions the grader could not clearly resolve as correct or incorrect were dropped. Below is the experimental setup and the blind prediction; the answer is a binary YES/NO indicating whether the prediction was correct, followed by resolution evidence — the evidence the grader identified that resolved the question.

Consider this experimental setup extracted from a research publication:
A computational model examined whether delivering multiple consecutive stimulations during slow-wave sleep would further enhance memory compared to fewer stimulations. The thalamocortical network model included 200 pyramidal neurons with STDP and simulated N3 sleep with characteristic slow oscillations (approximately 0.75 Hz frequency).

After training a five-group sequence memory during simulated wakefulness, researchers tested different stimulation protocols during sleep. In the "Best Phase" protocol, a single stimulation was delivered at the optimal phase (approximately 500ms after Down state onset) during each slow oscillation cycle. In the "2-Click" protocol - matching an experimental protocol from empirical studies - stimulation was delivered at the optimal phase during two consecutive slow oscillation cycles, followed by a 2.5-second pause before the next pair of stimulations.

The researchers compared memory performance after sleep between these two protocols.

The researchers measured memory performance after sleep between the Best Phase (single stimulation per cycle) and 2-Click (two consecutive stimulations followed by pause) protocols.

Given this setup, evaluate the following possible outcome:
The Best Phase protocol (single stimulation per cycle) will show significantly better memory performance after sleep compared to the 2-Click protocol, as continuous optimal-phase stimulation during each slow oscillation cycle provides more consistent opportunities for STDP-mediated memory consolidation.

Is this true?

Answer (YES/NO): NO